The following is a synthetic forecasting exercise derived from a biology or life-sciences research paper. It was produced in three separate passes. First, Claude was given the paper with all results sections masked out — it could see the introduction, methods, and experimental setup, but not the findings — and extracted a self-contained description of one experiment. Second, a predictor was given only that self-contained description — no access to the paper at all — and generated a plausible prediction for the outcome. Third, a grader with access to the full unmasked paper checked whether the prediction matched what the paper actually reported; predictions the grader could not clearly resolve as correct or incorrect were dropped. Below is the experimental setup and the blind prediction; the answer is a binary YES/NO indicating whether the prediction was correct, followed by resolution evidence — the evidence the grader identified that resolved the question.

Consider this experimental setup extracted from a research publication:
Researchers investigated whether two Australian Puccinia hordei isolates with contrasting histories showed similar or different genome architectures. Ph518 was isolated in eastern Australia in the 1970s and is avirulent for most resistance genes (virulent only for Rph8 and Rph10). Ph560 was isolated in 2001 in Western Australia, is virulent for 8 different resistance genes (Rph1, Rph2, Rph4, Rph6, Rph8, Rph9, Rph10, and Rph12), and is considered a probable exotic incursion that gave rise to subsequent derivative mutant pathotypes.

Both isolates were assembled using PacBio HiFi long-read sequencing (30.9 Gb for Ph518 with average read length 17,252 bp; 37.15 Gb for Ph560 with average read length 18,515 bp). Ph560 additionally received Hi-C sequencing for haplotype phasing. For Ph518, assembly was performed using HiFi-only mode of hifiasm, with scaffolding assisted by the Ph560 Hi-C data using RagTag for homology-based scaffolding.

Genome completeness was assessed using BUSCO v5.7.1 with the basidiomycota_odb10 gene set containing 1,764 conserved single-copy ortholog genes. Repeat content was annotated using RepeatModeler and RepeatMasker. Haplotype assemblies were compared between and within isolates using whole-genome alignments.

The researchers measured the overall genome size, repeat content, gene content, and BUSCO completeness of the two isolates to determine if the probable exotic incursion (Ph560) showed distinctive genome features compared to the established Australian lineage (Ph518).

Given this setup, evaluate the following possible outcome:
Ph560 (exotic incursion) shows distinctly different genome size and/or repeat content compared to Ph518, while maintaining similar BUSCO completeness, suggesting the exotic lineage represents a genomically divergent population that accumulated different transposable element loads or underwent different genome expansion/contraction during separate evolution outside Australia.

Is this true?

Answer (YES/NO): NO